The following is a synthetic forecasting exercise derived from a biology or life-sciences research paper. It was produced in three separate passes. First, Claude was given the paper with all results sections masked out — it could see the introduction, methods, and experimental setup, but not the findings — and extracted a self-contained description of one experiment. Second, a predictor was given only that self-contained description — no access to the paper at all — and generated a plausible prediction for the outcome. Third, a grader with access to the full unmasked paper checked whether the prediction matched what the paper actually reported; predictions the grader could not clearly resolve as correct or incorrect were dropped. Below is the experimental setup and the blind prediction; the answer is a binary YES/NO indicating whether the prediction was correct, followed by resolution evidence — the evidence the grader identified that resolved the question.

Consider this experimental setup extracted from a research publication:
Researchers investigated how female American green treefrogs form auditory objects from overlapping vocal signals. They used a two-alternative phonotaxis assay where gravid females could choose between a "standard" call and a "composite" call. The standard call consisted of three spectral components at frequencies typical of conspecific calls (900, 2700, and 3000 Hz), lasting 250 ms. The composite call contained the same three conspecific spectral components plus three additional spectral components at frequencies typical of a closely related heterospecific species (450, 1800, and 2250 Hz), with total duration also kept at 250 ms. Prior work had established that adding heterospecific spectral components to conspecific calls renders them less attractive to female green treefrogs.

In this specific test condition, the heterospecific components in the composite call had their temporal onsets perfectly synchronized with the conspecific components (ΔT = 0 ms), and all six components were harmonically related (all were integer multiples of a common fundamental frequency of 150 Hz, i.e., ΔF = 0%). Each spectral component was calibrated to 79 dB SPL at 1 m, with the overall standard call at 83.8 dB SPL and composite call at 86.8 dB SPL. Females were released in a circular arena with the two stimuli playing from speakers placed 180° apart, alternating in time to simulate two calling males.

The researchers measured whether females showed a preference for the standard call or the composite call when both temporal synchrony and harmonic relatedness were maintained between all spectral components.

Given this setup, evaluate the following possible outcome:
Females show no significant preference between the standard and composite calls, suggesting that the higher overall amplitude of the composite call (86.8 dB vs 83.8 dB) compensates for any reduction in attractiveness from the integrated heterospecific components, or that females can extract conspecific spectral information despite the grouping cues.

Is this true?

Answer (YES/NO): NO